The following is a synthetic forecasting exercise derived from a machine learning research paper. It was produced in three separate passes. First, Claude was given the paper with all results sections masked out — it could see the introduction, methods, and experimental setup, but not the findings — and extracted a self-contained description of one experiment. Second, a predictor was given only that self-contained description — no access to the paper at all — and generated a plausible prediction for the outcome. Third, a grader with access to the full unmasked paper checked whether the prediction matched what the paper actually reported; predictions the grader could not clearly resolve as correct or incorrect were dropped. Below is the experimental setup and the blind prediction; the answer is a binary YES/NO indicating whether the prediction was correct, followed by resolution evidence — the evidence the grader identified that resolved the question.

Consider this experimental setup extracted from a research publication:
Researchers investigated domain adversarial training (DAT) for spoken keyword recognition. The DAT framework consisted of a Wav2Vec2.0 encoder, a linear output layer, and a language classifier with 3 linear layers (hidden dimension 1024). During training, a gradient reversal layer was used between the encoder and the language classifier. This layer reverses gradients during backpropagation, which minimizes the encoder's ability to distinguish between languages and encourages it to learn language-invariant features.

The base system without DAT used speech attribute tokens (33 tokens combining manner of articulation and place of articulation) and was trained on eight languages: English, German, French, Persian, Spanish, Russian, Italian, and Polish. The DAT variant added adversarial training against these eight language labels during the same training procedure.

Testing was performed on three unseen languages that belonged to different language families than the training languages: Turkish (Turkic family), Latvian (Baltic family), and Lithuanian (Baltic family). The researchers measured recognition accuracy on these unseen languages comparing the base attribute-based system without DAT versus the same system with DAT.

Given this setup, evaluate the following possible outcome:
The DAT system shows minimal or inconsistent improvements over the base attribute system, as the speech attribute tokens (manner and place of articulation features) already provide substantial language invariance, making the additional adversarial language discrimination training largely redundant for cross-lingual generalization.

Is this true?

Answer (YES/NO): NO